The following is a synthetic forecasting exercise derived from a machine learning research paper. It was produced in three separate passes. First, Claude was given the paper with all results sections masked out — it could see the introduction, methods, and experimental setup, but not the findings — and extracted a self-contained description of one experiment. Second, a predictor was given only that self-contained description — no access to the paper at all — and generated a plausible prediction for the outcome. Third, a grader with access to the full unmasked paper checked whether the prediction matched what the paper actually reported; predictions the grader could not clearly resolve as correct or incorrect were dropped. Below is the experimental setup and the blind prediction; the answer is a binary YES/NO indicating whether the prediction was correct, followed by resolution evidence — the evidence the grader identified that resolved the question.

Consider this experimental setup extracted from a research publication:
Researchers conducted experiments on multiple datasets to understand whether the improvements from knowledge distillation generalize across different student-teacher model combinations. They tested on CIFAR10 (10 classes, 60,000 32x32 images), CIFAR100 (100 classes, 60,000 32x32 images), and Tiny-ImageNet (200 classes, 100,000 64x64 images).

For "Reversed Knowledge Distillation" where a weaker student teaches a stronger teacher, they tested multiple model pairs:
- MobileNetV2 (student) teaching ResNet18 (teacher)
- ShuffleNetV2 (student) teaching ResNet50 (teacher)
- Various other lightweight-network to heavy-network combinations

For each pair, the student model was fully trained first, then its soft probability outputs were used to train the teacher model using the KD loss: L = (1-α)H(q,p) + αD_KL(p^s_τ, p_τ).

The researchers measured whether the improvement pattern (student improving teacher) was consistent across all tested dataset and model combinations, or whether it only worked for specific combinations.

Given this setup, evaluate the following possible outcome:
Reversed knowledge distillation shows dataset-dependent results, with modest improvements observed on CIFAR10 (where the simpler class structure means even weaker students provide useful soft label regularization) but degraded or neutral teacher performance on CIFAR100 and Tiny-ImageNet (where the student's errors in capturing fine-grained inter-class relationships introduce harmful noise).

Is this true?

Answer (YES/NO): NO